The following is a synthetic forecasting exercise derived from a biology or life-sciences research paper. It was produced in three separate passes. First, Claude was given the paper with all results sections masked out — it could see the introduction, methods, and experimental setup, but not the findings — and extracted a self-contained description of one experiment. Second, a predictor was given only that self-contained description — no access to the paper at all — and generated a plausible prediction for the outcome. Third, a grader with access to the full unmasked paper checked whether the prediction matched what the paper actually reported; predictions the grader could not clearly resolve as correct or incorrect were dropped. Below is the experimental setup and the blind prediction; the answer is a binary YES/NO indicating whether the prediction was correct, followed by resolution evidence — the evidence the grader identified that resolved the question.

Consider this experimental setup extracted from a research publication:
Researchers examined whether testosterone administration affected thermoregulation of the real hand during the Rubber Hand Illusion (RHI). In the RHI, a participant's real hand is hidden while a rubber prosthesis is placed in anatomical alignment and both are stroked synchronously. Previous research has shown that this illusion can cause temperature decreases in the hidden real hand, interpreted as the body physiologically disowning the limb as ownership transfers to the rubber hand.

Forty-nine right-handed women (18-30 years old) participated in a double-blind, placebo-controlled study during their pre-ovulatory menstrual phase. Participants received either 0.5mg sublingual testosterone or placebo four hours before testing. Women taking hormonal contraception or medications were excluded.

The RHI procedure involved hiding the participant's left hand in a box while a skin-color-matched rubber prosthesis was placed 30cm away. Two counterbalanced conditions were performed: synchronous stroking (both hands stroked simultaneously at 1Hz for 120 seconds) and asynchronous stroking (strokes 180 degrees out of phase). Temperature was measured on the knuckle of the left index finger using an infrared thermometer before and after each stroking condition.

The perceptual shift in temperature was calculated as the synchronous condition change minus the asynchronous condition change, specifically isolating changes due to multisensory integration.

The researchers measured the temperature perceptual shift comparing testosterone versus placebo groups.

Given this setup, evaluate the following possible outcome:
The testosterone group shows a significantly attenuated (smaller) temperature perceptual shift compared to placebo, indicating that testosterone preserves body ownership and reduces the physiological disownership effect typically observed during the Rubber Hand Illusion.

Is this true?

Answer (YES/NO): YES